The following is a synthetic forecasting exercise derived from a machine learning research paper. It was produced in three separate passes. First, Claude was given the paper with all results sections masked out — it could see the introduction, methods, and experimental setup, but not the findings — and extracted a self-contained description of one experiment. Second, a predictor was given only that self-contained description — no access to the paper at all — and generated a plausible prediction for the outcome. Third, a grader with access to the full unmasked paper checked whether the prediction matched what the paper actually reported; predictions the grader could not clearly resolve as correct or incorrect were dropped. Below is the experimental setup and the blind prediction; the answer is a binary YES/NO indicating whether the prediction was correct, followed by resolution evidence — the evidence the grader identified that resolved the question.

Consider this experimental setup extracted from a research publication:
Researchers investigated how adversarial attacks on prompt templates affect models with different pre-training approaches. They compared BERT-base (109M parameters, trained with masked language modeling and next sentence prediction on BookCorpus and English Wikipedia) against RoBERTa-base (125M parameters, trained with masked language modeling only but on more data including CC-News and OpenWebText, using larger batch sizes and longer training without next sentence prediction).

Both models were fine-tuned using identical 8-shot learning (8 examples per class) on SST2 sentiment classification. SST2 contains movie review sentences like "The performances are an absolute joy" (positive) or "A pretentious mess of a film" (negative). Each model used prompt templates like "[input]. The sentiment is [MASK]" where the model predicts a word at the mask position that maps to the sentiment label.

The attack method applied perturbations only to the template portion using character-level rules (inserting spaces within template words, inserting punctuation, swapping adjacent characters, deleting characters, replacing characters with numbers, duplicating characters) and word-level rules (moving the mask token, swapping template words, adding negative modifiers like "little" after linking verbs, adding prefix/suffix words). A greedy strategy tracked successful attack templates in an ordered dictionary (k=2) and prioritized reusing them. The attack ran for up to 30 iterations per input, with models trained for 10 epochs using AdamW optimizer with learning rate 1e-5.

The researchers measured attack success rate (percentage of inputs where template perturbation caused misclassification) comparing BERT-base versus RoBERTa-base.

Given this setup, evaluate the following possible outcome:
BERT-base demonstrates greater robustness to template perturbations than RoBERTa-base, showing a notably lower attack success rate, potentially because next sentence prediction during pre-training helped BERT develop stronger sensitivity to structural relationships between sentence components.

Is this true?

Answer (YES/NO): NO